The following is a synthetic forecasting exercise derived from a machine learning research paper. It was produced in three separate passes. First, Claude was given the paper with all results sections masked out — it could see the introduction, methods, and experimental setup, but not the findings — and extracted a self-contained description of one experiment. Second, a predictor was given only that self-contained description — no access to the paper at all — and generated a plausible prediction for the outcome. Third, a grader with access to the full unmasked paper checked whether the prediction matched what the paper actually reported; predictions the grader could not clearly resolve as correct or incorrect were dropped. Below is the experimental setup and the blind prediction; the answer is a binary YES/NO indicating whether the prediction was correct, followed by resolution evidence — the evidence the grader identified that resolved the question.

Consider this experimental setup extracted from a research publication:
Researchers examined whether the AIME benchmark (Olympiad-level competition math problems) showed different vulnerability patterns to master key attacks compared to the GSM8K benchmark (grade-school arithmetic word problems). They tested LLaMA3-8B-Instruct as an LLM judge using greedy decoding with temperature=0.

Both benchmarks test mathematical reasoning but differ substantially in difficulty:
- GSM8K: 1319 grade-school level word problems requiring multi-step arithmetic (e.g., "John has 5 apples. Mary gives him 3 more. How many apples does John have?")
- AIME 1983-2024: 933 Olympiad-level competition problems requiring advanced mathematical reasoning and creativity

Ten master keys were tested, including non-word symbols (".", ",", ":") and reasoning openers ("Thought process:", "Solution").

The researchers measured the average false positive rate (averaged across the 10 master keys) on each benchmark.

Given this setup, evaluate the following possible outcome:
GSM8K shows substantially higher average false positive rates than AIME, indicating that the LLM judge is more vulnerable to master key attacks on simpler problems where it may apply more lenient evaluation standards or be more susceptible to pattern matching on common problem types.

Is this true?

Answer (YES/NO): NO